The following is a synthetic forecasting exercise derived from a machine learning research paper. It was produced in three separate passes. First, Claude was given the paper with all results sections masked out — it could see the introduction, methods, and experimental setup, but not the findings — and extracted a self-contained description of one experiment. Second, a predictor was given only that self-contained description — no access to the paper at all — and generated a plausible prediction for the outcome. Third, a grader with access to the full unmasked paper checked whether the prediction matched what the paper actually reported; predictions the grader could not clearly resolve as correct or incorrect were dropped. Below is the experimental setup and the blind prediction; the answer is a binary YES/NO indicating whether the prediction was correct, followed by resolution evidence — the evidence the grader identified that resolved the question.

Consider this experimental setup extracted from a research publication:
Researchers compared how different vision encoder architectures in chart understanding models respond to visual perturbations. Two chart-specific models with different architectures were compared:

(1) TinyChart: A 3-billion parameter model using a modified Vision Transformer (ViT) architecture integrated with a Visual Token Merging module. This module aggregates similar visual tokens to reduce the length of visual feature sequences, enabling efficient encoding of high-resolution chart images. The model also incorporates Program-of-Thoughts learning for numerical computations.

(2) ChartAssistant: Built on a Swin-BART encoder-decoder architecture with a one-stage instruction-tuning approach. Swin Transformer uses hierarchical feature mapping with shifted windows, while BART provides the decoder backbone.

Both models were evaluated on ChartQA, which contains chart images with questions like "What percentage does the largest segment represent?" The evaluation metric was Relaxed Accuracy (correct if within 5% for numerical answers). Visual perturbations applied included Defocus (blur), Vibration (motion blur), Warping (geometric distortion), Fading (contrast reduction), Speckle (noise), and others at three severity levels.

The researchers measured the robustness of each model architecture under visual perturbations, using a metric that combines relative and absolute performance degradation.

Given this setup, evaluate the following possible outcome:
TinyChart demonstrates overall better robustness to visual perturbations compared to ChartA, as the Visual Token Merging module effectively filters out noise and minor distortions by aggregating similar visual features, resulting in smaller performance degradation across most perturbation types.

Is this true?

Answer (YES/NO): NO